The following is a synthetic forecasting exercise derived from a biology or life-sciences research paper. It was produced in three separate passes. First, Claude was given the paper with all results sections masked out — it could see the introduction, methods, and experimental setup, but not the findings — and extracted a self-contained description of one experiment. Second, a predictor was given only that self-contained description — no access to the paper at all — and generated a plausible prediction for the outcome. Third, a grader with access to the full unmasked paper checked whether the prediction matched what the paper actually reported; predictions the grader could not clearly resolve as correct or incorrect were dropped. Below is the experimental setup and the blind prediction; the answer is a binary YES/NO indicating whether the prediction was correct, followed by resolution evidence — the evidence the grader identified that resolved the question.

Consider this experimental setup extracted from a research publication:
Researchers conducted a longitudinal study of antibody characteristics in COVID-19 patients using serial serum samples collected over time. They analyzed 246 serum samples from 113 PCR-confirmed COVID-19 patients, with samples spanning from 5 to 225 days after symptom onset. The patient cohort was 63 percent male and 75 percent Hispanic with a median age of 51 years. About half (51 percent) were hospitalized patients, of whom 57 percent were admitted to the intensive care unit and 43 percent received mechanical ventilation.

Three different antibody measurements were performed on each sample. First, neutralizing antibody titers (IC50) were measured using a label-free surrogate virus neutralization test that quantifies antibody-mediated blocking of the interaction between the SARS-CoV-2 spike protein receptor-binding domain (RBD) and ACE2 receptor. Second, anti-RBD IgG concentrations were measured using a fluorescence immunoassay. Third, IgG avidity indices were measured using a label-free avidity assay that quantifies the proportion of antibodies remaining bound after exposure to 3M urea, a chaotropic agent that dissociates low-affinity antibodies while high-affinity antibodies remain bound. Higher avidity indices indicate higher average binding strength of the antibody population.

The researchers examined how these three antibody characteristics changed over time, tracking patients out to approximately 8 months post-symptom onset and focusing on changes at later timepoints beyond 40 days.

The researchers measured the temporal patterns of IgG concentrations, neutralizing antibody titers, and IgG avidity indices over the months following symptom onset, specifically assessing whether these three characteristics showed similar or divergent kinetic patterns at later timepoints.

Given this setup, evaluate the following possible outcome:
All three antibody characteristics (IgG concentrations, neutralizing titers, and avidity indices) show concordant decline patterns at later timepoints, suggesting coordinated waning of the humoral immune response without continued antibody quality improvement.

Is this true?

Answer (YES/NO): NO